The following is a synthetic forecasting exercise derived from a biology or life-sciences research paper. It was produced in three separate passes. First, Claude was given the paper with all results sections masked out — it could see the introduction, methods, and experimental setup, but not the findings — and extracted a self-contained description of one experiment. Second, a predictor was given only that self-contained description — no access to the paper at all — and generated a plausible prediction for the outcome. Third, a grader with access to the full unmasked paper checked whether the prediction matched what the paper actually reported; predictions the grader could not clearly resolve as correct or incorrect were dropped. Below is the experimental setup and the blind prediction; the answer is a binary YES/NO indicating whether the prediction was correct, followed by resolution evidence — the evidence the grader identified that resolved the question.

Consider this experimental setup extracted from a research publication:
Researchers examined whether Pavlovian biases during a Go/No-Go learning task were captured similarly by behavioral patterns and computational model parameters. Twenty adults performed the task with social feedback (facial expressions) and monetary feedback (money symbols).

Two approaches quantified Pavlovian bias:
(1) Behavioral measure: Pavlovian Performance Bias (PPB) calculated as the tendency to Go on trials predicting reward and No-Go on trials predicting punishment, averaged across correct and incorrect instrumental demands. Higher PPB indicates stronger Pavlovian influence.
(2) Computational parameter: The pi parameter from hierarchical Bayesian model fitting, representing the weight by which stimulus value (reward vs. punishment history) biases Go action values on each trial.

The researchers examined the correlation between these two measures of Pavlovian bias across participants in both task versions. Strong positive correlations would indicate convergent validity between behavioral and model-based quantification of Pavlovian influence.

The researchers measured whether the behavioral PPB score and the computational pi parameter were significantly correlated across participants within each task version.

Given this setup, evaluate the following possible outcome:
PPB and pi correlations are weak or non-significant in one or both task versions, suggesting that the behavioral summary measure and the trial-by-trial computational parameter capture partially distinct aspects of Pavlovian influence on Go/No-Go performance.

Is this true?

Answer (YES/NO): NO